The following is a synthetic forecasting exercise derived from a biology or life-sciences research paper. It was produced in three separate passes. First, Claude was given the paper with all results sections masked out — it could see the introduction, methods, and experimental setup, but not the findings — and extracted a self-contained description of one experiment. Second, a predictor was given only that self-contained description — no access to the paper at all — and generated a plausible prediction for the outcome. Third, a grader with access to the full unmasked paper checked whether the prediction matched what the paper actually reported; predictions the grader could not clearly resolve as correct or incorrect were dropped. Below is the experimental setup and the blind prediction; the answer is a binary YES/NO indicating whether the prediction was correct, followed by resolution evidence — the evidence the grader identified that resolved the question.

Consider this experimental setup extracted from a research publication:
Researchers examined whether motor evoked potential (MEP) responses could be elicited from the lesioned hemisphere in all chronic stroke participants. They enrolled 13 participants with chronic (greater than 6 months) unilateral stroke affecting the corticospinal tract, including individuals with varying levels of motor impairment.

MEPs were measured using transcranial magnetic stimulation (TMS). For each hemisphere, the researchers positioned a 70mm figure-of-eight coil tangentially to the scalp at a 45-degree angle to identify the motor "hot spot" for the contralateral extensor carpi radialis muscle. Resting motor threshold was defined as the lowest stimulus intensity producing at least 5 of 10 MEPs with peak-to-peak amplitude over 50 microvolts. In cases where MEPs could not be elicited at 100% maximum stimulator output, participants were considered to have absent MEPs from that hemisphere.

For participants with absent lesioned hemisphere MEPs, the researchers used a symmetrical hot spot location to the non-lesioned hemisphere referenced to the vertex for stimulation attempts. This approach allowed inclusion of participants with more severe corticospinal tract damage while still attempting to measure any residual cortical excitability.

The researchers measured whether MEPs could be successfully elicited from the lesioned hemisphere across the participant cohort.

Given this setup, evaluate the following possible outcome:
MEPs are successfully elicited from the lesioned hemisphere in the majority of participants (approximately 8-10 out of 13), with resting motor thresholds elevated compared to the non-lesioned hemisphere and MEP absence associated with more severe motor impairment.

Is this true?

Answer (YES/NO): NO